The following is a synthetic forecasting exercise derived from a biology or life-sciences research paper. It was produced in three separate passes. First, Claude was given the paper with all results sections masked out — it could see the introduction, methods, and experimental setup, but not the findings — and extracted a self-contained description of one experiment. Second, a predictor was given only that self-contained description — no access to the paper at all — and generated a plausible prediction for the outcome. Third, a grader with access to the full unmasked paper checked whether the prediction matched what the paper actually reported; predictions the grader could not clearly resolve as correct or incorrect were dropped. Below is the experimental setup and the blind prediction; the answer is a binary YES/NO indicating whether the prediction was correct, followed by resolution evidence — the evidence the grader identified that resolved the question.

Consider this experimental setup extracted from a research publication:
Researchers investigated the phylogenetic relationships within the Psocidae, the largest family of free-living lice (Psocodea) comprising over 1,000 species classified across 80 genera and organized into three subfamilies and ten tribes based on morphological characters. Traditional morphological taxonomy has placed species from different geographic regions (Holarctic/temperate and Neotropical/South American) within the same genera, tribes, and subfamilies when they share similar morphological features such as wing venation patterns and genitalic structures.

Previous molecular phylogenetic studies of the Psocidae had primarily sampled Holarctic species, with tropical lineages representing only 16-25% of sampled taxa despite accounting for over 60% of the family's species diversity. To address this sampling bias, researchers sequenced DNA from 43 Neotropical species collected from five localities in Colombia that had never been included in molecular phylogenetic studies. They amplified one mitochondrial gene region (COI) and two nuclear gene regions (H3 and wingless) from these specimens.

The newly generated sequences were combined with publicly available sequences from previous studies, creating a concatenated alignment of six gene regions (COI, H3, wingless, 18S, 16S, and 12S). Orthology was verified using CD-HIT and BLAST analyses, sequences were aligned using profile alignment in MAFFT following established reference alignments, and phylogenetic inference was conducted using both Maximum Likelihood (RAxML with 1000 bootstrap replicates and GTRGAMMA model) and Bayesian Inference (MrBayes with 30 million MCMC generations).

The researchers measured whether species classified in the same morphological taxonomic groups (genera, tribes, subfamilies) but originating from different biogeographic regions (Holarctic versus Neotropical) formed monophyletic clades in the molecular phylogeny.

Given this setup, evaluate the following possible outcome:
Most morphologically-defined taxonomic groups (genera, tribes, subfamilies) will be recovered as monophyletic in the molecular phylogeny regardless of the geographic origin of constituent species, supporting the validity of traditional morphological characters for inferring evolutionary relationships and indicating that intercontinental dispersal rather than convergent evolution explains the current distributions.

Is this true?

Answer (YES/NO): NO